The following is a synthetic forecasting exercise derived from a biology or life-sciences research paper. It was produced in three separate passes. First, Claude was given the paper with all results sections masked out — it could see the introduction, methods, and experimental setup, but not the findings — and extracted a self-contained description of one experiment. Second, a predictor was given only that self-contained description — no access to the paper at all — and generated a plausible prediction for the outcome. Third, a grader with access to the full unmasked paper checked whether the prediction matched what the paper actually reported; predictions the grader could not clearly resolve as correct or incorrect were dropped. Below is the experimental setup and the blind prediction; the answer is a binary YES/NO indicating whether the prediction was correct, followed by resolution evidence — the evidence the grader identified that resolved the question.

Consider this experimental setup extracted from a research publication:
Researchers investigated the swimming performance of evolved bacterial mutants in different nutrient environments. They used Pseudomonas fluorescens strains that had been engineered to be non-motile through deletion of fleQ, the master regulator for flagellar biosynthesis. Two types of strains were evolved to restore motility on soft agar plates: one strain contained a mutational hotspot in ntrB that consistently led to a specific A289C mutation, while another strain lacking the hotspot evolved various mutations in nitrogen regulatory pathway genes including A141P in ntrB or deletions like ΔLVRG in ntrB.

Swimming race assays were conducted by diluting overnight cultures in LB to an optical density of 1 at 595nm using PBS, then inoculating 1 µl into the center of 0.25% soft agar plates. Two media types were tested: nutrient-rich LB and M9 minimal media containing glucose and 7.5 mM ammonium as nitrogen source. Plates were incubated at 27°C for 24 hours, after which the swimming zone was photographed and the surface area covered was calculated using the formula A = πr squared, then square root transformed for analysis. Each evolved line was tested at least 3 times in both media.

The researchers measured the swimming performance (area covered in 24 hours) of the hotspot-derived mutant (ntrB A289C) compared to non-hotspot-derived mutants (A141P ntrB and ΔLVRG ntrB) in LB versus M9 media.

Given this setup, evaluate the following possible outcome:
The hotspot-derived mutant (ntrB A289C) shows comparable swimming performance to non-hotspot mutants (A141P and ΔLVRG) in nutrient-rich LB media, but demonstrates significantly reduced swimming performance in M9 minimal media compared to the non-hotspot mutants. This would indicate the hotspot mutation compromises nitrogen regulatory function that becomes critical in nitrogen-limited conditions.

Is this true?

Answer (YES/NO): YES